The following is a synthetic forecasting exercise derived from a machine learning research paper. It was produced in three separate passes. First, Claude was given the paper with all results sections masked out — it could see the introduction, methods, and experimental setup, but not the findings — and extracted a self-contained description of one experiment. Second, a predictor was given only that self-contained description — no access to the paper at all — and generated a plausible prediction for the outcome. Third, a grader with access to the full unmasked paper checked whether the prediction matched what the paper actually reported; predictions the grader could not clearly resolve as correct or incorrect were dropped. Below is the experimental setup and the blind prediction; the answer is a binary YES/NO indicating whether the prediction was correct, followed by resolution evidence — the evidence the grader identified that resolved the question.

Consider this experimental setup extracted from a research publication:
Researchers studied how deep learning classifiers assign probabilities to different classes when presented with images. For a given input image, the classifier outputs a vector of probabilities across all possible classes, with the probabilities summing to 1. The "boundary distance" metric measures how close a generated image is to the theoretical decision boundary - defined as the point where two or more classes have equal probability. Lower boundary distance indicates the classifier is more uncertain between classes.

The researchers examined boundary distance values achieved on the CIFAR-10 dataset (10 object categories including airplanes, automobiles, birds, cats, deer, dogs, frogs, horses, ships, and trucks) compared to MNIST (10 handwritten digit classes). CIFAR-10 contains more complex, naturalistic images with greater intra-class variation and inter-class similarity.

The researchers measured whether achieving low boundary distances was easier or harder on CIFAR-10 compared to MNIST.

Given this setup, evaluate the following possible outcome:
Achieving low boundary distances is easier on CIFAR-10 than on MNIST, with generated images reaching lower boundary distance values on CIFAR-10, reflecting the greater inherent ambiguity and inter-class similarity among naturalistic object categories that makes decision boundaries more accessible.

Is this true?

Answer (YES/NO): NO